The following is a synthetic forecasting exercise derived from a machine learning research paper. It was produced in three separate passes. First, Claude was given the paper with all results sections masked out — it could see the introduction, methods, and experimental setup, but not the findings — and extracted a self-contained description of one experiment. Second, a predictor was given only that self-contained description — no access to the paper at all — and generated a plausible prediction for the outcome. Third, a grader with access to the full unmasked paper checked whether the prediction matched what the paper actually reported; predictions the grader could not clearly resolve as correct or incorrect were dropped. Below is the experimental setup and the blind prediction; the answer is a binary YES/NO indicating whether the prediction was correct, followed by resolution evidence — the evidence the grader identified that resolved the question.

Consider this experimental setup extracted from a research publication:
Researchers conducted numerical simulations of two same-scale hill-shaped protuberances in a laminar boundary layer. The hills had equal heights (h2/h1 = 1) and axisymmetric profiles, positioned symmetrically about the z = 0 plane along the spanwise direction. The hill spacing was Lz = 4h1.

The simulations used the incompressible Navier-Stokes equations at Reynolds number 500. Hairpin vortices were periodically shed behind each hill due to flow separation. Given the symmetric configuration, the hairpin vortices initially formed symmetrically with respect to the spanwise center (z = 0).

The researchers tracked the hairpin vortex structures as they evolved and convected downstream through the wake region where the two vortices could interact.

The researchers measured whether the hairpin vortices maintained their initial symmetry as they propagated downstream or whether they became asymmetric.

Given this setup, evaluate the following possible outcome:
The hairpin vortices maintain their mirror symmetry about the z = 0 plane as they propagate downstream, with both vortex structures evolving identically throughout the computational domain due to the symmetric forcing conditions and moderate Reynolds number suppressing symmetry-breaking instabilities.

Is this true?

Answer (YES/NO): NO